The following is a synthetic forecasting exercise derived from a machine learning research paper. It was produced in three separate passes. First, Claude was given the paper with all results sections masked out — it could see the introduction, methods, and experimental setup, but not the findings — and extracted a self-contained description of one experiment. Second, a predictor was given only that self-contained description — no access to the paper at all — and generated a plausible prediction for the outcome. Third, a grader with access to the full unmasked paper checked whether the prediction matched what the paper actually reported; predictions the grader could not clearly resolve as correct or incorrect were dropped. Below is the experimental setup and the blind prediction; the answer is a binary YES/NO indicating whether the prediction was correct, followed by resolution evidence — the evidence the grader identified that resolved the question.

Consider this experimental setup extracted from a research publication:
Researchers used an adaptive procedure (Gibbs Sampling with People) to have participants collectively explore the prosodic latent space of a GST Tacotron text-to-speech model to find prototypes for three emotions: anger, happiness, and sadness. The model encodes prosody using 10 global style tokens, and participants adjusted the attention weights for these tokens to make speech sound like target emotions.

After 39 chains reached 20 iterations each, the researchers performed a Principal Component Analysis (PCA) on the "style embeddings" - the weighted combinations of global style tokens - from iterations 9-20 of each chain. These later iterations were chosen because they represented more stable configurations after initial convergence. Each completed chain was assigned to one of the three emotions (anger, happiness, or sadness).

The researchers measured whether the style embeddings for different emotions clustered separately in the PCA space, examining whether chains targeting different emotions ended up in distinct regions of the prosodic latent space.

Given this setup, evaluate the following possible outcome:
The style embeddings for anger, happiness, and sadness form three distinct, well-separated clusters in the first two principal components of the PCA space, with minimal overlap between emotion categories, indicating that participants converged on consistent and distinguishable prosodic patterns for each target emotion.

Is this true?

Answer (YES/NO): NO